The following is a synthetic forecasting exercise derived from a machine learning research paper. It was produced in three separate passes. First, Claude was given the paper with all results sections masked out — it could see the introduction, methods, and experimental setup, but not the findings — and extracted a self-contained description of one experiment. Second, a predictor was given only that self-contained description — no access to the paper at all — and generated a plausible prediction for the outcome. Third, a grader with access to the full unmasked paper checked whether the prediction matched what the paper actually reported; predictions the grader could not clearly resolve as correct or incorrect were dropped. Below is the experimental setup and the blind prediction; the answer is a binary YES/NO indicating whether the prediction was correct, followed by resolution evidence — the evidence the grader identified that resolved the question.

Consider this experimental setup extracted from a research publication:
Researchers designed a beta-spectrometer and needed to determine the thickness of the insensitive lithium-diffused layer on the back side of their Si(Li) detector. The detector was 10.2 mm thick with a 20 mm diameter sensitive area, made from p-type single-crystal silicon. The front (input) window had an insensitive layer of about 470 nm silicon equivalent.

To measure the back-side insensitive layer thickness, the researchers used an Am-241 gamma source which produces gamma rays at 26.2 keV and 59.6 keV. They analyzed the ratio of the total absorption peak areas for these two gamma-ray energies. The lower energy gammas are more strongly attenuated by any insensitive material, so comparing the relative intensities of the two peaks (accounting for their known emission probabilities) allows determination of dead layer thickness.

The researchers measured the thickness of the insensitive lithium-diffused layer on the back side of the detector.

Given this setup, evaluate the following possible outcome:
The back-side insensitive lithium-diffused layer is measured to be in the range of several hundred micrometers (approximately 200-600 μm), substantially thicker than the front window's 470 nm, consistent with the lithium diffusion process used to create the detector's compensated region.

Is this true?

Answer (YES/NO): YES